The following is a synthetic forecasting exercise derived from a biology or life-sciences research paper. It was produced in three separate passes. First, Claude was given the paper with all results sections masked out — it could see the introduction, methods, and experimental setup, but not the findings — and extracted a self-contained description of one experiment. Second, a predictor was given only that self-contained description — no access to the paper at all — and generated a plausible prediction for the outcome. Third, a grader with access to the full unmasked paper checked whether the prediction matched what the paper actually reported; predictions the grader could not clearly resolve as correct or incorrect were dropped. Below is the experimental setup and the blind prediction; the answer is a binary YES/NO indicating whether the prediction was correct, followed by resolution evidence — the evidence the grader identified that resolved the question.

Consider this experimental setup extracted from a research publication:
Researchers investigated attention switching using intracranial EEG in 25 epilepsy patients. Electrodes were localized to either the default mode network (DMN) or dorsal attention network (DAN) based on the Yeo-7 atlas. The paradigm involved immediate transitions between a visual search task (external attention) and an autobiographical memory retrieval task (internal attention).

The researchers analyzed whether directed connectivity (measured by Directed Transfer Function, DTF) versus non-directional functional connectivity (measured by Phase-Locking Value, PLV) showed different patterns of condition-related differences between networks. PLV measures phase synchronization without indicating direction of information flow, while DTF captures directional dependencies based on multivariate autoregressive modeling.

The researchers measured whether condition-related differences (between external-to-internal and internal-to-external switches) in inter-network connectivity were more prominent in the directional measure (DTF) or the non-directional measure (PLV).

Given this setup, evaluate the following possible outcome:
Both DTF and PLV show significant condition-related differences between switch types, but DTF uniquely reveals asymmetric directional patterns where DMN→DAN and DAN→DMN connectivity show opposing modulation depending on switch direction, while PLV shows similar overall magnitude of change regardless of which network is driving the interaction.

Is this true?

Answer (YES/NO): YES